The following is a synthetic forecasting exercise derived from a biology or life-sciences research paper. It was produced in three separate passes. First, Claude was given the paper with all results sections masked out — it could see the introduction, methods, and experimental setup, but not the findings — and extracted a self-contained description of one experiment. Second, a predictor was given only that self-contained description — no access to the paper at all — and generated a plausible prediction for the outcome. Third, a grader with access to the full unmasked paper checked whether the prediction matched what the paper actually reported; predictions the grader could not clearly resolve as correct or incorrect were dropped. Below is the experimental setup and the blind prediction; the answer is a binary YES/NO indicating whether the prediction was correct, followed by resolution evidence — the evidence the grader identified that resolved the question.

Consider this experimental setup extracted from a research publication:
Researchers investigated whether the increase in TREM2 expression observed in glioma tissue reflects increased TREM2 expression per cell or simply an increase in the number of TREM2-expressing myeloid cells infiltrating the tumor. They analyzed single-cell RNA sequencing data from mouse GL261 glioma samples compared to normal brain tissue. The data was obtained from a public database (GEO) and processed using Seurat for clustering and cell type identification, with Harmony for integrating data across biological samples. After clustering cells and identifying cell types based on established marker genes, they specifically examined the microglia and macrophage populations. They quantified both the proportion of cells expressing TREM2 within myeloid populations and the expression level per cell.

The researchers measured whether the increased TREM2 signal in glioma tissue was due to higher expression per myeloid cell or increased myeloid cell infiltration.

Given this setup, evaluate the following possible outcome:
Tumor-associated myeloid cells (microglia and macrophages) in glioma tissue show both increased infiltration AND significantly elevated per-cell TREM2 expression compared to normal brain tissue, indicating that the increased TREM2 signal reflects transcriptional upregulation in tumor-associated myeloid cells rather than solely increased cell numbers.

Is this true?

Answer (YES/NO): NO